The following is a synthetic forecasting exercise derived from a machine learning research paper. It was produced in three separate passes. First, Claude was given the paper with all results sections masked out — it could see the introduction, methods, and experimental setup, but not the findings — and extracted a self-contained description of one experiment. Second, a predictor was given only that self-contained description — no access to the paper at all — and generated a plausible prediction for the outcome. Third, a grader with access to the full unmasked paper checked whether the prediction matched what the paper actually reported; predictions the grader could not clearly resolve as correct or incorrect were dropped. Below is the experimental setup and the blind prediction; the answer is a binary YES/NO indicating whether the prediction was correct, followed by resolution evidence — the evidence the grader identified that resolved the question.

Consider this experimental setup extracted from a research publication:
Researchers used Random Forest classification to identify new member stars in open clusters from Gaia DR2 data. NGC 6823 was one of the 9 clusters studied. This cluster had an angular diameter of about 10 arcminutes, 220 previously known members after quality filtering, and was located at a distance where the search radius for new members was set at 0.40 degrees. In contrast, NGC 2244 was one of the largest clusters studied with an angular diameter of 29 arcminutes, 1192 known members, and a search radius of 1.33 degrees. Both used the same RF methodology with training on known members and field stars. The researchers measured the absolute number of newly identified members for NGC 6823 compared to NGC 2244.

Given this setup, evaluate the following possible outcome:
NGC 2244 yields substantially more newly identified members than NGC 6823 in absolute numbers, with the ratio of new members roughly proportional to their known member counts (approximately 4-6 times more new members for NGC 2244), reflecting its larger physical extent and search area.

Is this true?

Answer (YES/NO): NO